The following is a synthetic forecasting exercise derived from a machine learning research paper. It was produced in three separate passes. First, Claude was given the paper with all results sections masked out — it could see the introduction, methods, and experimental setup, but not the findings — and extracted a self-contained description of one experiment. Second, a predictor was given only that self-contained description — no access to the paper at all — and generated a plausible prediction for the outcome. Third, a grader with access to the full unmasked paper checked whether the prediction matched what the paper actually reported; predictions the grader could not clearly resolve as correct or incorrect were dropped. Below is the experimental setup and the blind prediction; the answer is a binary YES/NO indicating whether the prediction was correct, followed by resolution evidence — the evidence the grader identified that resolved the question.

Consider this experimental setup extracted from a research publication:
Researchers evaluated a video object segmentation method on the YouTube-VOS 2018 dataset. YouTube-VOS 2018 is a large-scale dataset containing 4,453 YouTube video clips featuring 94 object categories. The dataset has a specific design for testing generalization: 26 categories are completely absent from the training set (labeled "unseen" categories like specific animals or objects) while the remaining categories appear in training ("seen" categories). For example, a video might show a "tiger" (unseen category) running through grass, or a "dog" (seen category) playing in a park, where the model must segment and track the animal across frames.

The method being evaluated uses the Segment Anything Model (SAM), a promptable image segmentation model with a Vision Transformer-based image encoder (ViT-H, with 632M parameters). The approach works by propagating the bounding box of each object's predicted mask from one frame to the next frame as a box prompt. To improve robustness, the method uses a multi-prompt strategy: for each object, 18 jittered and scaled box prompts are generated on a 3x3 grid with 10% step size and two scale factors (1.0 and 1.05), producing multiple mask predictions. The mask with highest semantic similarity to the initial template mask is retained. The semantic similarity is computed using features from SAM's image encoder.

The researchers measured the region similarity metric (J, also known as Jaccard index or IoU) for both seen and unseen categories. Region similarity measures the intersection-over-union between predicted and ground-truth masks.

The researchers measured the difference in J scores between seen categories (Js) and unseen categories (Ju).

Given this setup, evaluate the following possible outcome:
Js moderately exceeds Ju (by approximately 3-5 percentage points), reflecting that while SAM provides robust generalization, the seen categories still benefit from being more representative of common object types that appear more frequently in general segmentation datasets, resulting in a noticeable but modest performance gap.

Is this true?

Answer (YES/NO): NO